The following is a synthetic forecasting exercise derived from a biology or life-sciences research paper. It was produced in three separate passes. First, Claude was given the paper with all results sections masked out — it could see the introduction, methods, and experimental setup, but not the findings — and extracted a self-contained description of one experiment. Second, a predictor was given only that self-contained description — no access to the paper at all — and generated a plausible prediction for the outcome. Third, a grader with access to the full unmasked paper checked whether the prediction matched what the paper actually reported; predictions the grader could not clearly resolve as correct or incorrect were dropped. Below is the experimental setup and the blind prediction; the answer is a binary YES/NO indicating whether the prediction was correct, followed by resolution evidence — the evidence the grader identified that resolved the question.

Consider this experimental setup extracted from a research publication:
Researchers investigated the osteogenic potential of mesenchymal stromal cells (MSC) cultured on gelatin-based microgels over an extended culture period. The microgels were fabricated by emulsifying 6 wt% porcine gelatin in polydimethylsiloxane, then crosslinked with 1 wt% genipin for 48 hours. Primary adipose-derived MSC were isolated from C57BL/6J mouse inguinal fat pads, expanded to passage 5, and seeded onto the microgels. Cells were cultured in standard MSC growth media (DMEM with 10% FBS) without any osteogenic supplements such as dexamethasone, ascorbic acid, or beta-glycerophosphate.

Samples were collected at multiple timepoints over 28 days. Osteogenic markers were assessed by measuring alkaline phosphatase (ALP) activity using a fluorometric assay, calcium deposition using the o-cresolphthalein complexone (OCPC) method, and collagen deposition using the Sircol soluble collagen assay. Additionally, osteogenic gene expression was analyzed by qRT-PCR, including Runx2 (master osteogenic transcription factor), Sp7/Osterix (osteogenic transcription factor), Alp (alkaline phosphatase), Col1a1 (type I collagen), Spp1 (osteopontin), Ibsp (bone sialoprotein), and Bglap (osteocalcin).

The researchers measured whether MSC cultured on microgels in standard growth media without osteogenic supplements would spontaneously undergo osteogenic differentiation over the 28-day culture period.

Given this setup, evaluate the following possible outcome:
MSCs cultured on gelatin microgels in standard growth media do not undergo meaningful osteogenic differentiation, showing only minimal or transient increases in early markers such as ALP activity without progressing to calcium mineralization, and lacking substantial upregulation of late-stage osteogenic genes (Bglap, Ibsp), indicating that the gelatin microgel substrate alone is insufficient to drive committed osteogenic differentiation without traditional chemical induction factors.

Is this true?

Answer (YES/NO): NO